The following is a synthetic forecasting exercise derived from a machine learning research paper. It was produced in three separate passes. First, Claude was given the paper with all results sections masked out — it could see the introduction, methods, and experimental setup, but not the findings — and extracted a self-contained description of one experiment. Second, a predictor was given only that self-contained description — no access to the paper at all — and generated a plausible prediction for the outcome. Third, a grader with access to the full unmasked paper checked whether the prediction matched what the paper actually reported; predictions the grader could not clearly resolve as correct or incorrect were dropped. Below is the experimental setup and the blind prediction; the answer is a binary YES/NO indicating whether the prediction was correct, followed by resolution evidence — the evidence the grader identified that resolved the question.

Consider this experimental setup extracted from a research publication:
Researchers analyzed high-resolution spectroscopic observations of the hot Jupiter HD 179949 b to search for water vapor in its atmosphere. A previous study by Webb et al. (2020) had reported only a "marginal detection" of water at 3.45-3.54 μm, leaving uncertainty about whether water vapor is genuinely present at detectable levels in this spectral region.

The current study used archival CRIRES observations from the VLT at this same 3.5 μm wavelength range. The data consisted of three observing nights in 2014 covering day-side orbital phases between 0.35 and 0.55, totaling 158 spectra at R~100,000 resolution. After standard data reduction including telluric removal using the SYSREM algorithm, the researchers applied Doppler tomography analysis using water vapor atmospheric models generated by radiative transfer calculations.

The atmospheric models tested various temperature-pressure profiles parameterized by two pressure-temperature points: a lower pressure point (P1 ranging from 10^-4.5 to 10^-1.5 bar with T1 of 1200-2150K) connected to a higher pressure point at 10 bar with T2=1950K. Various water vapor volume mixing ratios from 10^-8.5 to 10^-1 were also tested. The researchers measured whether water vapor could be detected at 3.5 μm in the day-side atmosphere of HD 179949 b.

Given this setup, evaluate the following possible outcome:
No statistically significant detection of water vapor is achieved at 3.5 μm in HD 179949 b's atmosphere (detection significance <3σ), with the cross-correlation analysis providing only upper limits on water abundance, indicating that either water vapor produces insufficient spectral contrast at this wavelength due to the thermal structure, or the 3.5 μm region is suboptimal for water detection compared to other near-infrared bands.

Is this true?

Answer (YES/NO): NO